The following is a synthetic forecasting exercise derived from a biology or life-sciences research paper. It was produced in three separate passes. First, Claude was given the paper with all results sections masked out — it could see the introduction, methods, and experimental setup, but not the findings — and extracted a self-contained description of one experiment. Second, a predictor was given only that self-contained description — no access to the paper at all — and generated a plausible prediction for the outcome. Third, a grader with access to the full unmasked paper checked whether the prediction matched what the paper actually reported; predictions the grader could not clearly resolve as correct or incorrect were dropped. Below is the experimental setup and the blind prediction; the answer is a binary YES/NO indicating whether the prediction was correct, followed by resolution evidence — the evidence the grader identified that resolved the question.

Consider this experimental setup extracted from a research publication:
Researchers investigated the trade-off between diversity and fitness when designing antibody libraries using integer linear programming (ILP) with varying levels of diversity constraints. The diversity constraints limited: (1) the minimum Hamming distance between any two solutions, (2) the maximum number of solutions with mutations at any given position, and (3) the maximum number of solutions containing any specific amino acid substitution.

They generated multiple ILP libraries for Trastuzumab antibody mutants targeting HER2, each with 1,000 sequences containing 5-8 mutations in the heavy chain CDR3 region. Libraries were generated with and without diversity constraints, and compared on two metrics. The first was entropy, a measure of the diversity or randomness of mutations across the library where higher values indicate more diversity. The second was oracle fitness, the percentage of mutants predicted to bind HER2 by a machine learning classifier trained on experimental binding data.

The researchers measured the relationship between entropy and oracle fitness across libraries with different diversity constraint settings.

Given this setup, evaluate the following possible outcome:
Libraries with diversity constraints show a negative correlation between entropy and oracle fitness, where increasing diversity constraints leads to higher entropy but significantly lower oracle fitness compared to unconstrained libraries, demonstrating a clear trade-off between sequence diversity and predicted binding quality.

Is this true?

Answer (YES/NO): YES